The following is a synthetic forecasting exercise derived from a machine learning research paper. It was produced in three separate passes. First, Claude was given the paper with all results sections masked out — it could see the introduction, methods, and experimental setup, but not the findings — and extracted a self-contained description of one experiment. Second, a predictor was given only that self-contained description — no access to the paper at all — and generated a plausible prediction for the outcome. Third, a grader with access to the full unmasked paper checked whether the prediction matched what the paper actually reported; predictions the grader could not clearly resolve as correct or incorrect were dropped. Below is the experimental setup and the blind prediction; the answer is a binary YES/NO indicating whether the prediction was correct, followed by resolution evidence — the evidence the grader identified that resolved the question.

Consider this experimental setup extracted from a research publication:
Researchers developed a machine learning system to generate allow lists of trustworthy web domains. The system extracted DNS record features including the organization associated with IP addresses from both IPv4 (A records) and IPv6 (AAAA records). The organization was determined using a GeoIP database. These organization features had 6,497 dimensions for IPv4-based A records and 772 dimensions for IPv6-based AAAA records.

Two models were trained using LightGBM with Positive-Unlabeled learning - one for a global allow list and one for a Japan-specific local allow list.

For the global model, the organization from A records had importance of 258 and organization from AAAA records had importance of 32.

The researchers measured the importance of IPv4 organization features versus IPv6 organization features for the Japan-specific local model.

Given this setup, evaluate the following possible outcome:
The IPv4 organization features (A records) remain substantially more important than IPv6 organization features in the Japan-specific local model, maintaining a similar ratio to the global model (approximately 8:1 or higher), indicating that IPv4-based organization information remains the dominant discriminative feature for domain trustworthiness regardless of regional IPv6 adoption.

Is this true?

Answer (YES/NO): NO